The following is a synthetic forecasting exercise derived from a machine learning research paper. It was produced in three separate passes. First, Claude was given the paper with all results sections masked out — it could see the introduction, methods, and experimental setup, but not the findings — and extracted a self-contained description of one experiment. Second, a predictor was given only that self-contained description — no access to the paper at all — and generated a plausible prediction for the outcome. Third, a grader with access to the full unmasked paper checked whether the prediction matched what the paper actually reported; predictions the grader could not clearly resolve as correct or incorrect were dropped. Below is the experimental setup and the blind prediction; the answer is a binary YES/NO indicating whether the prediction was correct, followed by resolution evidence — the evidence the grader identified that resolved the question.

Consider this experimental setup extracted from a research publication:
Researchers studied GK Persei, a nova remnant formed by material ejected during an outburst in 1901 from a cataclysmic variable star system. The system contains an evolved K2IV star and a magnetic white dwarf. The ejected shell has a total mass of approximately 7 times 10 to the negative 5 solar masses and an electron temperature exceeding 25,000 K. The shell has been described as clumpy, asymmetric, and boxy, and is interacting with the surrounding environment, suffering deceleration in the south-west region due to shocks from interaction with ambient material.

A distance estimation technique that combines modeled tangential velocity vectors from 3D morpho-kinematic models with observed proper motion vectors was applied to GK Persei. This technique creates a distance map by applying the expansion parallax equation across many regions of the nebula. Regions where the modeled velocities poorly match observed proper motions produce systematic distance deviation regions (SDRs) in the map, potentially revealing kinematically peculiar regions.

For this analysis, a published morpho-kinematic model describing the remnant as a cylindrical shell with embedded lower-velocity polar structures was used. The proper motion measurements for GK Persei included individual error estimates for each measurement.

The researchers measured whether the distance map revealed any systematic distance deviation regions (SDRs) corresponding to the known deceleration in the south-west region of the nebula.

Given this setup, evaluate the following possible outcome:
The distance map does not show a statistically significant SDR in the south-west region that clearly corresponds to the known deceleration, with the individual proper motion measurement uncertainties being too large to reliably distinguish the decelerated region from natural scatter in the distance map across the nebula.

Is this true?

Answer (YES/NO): YES